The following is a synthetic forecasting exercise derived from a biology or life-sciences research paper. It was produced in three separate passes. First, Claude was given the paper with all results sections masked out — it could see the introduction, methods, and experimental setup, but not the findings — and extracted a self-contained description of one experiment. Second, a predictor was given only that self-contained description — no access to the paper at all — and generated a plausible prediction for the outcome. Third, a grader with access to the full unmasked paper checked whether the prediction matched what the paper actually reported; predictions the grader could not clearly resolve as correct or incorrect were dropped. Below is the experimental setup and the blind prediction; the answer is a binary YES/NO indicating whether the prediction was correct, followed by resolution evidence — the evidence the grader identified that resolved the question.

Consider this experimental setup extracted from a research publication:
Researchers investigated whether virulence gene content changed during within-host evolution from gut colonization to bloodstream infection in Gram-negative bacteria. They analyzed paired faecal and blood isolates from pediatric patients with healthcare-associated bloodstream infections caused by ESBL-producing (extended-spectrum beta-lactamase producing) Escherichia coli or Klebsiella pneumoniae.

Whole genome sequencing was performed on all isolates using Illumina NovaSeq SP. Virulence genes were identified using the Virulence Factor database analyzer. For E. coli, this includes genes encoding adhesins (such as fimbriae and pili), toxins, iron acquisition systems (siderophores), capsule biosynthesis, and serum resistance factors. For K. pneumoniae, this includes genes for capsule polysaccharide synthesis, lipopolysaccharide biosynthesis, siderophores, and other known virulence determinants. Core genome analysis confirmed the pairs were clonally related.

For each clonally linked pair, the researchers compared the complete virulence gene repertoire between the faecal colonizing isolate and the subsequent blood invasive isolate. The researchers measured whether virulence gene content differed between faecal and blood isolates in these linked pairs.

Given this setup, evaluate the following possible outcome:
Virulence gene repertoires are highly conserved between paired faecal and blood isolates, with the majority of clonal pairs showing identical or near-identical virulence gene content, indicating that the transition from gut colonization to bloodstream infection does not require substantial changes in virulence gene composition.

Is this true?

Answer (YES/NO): YES